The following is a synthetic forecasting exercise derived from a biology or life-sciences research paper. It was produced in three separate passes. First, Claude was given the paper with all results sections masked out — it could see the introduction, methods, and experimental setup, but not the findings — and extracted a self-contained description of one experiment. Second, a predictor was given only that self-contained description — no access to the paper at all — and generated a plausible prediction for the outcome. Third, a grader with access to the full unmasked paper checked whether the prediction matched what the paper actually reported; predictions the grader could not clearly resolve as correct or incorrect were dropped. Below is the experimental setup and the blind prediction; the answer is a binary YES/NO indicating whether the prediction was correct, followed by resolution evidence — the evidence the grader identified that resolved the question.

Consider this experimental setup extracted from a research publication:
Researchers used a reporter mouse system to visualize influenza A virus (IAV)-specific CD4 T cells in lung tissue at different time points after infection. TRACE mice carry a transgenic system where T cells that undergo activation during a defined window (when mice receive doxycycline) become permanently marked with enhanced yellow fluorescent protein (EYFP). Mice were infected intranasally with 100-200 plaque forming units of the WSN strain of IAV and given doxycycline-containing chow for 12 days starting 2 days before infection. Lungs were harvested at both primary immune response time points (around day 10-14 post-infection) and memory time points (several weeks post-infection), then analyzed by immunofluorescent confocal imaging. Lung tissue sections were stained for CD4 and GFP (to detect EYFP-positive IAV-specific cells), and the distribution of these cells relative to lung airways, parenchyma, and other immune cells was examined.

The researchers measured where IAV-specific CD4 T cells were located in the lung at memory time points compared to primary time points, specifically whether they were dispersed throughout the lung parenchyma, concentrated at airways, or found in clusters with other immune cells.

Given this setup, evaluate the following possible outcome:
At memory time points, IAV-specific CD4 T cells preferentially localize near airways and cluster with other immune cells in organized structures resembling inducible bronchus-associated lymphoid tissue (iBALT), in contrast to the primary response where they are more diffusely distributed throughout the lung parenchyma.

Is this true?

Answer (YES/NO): NO